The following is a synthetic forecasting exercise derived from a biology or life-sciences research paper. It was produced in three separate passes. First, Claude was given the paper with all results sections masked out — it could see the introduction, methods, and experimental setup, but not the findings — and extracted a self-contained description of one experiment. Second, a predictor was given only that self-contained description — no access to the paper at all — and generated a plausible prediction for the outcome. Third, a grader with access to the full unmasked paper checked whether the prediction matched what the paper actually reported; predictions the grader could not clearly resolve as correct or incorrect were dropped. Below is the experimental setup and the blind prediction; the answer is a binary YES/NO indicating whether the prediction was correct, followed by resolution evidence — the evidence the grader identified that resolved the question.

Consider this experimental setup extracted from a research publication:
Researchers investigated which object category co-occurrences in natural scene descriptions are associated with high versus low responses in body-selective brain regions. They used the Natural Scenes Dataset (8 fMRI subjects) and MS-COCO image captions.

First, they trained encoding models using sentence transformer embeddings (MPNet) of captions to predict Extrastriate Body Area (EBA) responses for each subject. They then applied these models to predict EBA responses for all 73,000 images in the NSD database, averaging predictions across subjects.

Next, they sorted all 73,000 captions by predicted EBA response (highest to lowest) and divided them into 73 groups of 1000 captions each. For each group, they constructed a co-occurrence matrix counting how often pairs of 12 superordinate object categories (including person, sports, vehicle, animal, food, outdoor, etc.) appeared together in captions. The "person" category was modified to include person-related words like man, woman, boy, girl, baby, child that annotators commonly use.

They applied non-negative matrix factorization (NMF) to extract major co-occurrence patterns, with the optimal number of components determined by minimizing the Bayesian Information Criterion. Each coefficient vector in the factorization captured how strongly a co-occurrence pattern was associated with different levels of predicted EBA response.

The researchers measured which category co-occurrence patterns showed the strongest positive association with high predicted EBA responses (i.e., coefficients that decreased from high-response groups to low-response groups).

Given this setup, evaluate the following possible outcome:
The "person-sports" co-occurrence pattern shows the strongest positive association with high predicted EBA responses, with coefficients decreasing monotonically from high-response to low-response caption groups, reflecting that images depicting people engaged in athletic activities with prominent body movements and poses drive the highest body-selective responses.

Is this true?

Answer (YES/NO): YES